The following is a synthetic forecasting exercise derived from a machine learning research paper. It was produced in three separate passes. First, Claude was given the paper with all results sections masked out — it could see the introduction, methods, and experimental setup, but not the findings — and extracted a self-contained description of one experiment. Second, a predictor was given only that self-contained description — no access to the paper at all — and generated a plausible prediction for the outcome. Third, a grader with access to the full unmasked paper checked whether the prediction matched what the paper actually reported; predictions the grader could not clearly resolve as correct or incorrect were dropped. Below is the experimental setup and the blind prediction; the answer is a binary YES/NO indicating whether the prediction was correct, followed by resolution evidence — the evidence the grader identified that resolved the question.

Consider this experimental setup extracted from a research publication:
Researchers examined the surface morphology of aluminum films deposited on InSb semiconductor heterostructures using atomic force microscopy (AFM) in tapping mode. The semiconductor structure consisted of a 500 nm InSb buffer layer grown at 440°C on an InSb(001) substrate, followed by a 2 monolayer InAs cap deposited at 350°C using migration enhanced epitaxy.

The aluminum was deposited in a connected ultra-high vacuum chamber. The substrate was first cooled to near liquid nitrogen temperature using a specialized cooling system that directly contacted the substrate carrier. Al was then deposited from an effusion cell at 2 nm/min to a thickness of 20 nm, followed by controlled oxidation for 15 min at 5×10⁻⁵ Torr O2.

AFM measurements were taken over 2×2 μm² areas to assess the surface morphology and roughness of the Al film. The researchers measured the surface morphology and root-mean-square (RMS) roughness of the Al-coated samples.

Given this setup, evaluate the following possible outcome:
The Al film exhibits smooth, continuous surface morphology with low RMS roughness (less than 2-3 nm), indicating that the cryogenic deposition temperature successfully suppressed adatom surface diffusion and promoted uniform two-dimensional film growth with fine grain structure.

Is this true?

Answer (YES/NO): YES